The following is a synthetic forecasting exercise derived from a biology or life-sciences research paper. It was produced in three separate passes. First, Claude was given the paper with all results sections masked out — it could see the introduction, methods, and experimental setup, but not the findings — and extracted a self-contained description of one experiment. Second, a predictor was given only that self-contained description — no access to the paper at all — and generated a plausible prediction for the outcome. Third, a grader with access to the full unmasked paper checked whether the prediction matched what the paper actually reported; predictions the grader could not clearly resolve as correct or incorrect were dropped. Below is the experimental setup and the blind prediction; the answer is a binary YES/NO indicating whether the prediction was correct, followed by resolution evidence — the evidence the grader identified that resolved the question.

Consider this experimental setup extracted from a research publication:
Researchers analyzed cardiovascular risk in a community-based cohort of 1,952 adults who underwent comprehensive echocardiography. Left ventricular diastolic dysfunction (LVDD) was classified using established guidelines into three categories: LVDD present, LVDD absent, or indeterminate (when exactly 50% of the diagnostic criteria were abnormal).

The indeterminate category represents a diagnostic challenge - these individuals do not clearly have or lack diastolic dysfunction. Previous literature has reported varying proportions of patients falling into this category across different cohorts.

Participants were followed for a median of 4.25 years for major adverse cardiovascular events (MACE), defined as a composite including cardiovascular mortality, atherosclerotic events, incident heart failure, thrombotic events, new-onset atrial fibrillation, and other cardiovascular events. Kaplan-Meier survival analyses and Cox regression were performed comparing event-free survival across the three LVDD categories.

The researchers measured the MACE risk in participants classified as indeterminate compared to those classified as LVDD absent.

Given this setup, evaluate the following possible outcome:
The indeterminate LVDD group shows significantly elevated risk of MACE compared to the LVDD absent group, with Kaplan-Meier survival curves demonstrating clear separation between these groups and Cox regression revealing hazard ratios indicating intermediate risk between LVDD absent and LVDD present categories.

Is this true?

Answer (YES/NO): NO